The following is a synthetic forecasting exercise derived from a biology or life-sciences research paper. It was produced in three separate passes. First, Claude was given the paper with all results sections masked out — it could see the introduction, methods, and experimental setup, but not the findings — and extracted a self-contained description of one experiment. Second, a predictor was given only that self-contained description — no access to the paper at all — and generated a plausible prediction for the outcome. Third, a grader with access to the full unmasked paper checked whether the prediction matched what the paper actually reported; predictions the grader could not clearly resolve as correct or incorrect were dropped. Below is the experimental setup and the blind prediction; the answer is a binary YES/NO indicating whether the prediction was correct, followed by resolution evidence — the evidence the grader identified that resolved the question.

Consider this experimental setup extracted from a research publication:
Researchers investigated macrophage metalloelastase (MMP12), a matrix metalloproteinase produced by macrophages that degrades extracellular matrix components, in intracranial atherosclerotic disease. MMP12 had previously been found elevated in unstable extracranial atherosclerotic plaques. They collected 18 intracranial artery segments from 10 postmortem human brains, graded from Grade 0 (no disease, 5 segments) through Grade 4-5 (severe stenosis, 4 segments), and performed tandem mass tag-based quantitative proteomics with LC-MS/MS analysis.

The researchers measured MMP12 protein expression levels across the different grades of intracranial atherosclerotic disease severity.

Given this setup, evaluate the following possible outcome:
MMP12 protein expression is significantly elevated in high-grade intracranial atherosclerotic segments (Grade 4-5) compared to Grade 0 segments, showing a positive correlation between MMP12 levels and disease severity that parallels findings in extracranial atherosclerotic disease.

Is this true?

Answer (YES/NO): NO